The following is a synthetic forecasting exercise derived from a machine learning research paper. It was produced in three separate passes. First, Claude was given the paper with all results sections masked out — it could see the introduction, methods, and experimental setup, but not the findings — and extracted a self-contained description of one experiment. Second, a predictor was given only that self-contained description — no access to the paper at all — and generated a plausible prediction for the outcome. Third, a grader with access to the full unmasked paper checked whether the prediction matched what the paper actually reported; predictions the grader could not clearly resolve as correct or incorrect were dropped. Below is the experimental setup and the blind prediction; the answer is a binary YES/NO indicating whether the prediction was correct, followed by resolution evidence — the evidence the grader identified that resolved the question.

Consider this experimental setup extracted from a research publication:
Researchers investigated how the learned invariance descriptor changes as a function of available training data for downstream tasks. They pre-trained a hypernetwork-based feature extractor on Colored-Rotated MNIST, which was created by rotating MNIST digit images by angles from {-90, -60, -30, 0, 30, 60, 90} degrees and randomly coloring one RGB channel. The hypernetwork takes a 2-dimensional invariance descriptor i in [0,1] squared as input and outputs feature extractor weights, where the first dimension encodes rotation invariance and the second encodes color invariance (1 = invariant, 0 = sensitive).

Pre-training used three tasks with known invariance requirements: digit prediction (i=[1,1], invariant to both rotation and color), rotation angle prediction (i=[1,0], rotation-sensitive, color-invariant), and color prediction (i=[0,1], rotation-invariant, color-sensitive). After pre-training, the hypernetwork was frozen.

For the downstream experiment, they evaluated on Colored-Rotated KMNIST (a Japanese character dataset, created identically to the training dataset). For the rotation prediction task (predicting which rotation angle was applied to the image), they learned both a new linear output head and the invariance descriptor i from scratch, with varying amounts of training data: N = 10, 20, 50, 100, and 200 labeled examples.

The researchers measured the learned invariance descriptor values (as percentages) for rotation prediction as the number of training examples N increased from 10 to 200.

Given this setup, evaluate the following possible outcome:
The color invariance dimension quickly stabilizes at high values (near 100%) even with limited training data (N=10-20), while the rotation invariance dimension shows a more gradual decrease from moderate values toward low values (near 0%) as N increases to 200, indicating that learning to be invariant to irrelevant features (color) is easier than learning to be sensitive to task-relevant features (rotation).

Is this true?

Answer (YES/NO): NO